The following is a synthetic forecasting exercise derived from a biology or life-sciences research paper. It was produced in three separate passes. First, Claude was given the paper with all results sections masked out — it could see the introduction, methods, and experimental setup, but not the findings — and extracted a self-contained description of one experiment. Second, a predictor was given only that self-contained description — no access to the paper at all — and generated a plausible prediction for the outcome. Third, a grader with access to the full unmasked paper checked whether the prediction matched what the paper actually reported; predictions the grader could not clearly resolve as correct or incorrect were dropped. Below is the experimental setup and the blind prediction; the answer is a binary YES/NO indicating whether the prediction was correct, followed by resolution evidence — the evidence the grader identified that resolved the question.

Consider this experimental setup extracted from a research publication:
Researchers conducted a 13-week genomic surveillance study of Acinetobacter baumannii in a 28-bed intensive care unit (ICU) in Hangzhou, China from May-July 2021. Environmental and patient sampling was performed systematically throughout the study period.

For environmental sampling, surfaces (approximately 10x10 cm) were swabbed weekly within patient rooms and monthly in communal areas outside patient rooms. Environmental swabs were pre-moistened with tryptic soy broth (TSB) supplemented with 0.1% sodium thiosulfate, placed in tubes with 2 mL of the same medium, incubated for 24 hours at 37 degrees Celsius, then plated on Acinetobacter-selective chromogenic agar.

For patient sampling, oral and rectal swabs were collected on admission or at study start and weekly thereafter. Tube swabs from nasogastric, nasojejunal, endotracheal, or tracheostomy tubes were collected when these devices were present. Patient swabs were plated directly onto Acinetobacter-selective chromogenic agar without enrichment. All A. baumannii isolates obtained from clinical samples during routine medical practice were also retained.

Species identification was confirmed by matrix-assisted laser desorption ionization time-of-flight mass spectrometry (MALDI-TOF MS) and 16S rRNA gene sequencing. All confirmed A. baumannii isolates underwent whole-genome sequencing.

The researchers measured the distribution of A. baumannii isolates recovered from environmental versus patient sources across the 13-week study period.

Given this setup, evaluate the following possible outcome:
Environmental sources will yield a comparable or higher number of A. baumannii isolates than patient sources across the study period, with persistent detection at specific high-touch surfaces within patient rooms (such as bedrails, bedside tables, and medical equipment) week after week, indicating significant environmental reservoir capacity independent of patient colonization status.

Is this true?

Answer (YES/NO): YES